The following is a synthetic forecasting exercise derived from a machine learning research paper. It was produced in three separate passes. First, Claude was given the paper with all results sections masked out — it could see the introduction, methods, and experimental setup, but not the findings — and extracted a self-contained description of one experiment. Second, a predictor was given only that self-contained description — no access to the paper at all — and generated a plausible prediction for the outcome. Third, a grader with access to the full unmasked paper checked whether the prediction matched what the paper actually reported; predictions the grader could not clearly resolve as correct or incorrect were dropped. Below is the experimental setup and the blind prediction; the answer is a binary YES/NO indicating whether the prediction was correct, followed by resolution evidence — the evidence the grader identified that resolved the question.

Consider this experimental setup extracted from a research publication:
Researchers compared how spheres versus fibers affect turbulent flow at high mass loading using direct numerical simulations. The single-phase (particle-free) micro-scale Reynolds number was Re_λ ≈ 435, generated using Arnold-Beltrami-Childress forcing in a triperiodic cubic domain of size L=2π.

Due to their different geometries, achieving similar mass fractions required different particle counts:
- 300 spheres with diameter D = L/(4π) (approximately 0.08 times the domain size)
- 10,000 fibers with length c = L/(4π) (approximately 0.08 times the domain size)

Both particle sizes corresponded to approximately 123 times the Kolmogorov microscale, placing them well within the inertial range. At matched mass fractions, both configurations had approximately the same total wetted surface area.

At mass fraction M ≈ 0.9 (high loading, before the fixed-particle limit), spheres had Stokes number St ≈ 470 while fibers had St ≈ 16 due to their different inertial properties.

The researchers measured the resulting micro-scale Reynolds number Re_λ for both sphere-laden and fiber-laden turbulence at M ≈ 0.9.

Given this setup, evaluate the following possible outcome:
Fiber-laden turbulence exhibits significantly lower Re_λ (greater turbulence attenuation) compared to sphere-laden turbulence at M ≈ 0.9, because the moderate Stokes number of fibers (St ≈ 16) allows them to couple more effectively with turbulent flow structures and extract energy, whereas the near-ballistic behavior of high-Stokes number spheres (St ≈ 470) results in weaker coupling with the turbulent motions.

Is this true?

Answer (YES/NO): NO